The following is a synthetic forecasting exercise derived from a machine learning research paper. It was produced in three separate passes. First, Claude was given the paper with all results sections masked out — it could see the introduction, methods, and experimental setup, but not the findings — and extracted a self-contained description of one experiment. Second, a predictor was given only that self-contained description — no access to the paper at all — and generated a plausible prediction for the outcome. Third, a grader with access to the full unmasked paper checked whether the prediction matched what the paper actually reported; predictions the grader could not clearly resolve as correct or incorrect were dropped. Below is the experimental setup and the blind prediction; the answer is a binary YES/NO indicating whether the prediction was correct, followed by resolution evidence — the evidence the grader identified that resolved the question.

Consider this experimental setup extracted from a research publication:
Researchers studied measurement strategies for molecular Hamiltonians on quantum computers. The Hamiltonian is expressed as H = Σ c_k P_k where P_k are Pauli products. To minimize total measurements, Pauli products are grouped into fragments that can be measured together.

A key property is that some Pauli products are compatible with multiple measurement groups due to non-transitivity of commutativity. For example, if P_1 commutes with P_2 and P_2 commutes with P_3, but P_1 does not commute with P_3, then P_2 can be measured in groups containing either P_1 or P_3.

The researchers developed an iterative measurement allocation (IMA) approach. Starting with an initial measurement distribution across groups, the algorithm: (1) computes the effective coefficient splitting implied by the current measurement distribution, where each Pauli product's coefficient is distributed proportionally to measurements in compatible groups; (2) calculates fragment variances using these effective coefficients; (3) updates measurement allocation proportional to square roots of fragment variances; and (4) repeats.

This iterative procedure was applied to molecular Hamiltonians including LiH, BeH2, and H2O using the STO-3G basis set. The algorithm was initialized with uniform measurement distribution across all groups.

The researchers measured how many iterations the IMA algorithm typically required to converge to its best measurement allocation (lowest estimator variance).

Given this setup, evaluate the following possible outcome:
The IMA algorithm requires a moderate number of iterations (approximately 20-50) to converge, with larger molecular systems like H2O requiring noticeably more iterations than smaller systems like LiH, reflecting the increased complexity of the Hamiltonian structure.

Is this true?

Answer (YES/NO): NO